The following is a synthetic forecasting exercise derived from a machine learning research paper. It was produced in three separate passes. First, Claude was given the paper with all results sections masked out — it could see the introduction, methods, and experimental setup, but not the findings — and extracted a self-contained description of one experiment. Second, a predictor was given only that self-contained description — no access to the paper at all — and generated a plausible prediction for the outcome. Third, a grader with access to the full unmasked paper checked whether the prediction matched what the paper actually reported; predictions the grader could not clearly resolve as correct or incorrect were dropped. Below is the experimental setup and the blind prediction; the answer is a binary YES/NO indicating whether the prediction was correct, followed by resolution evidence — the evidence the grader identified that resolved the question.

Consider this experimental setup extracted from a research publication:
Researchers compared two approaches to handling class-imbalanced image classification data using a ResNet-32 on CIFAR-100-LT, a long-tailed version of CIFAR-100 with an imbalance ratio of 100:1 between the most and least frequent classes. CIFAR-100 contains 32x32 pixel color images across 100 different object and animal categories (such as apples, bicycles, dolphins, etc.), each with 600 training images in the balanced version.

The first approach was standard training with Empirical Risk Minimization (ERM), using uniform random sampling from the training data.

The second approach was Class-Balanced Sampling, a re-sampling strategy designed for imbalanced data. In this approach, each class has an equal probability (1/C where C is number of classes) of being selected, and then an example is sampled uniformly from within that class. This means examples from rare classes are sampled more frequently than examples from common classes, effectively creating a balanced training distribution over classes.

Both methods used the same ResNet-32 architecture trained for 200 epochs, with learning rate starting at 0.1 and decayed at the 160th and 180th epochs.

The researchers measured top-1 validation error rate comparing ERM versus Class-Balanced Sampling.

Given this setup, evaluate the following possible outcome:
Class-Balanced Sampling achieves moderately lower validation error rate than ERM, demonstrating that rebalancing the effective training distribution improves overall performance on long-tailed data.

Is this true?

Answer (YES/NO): NO